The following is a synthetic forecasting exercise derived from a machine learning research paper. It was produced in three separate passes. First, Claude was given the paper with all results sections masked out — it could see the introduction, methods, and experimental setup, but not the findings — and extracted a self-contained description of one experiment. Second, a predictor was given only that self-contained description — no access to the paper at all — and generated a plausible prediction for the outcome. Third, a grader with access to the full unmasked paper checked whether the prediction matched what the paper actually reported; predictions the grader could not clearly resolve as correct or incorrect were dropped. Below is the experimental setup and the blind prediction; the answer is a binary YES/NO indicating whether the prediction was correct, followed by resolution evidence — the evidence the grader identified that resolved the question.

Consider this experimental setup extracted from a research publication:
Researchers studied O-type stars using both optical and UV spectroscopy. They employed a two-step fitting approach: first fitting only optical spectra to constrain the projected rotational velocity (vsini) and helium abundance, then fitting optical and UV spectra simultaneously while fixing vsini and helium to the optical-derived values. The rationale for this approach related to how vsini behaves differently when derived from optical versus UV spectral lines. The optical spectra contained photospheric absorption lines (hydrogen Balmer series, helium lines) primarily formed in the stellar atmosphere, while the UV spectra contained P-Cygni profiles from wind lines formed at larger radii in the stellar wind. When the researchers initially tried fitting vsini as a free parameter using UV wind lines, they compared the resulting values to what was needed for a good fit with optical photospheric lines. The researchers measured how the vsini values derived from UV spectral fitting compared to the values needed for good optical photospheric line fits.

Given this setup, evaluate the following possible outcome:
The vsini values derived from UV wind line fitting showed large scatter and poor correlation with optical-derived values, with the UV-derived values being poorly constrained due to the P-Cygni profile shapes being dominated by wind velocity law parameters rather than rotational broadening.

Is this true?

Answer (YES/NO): NO